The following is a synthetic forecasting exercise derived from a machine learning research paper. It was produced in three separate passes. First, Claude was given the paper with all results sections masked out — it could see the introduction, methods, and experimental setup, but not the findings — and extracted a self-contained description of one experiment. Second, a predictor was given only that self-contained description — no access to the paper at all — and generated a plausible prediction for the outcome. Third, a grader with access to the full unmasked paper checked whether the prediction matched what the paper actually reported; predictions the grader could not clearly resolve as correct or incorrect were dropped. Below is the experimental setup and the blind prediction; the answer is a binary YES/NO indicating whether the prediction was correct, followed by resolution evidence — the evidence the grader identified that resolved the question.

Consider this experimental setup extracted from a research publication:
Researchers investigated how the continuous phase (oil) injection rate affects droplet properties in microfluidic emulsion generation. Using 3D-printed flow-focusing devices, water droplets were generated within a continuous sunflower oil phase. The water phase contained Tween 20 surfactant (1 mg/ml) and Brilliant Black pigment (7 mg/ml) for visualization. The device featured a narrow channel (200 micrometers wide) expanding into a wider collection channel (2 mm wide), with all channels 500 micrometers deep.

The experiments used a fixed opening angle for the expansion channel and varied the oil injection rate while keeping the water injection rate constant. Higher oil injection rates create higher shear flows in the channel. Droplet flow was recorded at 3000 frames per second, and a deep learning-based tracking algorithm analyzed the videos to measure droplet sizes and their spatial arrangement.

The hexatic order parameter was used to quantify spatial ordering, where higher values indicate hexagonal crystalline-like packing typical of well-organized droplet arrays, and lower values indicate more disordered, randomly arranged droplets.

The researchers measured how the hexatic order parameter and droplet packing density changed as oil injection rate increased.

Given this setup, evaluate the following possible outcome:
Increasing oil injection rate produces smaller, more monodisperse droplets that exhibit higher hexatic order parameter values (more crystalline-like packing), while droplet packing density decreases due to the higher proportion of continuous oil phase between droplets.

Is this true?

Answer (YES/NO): NO